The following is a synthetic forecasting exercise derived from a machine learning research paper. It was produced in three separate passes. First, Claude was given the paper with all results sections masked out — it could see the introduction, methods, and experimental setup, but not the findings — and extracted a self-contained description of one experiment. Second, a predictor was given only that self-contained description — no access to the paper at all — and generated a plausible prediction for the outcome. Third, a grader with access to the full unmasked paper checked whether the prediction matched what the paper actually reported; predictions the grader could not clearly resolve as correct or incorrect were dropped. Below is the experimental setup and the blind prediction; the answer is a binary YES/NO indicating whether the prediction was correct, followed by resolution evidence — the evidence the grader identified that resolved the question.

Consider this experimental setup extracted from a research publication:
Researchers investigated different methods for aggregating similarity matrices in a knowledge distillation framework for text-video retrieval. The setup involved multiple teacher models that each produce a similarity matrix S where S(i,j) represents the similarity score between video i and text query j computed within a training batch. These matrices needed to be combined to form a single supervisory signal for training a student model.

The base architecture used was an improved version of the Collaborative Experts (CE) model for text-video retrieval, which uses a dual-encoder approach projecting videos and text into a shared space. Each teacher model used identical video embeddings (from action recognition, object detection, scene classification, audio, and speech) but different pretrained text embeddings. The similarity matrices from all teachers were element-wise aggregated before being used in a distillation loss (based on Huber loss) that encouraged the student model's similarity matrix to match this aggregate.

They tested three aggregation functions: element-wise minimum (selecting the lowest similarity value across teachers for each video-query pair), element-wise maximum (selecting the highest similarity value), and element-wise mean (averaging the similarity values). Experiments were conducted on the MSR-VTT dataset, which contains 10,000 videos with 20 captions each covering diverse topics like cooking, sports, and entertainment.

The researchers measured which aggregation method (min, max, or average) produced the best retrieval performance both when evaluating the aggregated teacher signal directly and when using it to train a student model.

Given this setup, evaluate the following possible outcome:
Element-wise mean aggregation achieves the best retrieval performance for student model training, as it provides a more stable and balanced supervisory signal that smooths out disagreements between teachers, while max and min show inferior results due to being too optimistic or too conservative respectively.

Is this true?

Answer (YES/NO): YES